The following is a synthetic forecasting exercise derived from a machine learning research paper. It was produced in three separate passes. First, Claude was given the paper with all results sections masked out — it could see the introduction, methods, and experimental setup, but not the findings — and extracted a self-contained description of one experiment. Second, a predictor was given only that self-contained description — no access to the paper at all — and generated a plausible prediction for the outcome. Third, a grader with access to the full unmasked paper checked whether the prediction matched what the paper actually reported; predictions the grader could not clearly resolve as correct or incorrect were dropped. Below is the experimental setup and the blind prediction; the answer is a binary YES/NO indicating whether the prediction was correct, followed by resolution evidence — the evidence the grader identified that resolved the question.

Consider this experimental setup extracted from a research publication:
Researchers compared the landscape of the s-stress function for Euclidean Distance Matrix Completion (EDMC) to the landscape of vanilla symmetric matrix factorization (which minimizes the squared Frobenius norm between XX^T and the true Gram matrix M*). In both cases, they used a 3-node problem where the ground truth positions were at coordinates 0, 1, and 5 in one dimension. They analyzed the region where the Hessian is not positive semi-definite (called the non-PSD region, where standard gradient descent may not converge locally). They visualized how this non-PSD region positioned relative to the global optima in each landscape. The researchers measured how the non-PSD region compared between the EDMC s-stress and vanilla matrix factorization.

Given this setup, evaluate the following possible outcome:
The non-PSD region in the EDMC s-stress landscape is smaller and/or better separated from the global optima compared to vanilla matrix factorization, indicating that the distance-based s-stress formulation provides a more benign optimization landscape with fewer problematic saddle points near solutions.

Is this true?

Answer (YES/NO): NO